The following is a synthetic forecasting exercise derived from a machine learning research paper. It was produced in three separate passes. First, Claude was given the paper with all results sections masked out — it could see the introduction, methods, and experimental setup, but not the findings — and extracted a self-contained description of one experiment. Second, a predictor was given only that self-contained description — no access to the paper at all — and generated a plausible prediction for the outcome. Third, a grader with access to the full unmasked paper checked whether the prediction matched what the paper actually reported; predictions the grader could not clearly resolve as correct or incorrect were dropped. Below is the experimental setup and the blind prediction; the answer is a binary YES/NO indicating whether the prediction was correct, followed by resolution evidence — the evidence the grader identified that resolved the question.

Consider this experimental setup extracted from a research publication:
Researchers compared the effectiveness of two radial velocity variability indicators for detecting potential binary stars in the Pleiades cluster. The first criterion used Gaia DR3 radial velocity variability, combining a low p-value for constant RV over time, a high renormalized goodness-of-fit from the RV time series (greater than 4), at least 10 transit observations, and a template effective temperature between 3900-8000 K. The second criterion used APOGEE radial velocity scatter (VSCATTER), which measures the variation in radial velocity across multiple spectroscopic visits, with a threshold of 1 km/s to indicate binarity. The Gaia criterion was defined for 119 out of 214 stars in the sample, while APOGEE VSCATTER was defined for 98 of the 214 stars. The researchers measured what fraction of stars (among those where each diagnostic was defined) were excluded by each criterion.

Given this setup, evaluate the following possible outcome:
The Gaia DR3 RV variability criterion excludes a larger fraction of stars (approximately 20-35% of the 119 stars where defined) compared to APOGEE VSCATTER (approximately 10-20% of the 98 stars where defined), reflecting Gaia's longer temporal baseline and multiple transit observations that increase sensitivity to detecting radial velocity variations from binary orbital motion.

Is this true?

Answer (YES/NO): YES